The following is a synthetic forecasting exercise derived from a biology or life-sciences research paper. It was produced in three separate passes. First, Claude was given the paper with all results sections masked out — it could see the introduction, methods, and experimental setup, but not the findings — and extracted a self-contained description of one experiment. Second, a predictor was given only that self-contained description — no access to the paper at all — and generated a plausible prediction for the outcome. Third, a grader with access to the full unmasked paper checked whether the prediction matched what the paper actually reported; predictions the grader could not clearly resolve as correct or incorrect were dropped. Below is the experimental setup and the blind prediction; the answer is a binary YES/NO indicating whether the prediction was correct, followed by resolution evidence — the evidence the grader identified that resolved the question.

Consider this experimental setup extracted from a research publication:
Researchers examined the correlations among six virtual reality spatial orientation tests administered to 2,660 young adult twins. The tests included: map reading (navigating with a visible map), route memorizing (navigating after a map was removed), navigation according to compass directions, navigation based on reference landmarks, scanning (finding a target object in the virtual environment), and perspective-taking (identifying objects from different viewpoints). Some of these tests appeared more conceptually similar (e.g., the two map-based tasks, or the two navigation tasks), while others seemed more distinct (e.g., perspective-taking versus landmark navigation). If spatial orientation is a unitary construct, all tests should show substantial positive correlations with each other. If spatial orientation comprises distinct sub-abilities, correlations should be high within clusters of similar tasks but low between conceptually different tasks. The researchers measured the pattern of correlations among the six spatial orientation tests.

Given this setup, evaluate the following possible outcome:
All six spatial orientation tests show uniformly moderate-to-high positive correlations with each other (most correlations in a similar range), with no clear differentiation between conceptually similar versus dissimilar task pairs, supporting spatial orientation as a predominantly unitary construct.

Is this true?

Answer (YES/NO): NO